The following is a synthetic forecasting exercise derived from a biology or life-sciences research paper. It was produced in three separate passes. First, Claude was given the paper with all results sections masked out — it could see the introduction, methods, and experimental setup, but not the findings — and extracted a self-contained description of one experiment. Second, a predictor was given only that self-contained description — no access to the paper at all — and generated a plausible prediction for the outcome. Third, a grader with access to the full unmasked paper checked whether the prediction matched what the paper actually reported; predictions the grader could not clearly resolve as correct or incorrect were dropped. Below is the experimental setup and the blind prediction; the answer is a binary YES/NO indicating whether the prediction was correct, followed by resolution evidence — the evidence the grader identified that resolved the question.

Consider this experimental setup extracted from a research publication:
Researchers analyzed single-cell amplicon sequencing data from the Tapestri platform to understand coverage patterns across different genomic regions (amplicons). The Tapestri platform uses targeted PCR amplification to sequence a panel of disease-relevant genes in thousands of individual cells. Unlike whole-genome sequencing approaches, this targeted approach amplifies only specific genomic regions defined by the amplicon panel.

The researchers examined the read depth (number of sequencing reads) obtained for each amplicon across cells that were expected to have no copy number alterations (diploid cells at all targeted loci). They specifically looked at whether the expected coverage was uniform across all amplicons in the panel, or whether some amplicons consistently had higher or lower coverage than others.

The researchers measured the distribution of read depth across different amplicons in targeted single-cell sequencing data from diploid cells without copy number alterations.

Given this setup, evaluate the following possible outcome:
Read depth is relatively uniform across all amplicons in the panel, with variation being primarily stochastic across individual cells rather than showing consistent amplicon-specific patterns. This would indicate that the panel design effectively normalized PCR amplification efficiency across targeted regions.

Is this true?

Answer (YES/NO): NO